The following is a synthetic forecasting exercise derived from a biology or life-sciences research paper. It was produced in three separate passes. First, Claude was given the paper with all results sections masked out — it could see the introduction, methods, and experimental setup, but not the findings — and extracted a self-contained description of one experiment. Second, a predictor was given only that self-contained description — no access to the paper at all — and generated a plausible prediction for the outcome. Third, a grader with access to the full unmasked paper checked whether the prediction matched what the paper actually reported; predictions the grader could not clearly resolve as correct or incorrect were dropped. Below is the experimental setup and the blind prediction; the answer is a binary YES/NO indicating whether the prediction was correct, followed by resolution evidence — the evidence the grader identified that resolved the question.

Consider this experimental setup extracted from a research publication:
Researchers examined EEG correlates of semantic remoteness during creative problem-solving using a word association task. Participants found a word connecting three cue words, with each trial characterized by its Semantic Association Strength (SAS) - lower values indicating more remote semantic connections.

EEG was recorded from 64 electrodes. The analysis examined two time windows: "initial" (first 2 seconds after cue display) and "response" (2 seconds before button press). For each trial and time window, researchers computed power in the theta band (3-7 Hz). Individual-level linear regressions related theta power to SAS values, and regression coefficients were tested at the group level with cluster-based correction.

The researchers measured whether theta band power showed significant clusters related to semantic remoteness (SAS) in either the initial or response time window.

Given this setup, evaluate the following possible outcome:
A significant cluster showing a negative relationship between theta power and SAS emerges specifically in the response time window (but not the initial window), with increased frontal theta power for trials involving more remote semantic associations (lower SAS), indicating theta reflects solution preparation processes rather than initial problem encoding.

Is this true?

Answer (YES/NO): YES